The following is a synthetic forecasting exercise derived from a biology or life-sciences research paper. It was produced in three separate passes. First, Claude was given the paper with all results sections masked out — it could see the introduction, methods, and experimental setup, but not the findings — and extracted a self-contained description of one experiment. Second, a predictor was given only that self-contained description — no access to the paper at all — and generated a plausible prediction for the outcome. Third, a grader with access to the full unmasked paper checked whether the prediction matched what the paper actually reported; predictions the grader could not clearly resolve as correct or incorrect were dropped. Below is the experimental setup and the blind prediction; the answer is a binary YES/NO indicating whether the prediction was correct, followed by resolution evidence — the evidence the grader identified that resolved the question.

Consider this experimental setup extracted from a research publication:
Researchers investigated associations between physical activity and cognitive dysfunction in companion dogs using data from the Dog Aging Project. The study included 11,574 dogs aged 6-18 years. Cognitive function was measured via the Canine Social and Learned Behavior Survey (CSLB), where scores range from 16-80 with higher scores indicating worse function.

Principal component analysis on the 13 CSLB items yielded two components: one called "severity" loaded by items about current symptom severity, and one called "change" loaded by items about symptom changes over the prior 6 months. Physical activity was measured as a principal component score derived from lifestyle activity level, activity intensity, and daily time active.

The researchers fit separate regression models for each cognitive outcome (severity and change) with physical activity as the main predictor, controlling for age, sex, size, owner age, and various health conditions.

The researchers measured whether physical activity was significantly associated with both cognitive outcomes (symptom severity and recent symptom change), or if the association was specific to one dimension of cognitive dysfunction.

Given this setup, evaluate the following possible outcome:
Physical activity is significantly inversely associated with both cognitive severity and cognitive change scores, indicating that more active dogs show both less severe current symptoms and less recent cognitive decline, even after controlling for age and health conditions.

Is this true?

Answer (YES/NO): YES